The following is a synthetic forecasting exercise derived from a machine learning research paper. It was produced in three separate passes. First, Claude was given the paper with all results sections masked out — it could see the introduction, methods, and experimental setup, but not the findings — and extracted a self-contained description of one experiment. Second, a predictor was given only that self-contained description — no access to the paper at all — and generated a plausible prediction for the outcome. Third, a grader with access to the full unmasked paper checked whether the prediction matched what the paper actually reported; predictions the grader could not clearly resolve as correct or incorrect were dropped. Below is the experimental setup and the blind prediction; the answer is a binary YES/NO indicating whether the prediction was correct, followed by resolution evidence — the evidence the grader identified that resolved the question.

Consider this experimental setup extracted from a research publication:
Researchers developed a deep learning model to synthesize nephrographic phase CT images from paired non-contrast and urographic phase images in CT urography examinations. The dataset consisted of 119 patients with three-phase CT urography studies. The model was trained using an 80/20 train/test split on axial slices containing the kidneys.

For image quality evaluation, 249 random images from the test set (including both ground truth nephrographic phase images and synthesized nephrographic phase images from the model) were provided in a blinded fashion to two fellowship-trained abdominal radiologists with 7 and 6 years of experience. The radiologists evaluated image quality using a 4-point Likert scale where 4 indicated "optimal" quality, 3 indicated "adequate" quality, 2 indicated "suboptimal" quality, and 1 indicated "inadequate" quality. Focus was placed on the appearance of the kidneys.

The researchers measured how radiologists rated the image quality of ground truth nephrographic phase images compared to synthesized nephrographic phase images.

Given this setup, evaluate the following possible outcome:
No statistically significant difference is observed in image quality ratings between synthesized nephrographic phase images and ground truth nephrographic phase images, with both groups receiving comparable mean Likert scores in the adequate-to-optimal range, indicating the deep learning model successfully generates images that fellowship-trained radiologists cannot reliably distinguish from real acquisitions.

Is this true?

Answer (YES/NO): NO